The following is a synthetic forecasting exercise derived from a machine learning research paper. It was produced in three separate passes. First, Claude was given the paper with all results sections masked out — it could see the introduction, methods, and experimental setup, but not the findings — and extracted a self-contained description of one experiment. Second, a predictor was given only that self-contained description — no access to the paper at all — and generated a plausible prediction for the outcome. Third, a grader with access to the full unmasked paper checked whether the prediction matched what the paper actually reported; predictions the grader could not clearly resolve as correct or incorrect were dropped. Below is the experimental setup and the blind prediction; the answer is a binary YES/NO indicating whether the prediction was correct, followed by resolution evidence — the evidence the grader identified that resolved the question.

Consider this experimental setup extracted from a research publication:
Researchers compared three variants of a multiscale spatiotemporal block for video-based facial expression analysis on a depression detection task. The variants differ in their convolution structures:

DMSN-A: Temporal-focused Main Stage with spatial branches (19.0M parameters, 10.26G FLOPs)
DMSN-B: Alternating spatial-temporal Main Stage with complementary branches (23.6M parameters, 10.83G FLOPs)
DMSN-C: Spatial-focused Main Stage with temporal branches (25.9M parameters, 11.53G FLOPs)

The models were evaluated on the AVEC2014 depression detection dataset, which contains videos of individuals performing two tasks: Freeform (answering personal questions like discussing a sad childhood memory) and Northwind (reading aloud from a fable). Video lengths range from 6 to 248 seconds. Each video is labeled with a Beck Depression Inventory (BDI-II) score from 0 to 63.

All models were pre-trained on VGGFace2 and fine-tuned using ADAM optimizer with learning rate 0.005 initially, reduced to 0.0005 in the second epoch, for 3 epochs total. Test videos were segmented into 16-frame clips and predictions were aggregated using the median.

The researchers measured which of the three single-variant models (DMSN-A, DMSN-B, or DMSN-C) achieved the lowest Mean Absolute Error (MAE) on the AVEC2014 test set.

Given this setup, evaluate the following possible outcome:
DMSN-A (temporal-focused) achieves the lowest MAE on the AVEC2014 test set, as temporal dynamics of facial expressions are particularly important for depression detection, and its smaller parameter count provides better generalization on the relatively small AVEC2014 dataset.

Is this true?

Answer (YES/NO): NO